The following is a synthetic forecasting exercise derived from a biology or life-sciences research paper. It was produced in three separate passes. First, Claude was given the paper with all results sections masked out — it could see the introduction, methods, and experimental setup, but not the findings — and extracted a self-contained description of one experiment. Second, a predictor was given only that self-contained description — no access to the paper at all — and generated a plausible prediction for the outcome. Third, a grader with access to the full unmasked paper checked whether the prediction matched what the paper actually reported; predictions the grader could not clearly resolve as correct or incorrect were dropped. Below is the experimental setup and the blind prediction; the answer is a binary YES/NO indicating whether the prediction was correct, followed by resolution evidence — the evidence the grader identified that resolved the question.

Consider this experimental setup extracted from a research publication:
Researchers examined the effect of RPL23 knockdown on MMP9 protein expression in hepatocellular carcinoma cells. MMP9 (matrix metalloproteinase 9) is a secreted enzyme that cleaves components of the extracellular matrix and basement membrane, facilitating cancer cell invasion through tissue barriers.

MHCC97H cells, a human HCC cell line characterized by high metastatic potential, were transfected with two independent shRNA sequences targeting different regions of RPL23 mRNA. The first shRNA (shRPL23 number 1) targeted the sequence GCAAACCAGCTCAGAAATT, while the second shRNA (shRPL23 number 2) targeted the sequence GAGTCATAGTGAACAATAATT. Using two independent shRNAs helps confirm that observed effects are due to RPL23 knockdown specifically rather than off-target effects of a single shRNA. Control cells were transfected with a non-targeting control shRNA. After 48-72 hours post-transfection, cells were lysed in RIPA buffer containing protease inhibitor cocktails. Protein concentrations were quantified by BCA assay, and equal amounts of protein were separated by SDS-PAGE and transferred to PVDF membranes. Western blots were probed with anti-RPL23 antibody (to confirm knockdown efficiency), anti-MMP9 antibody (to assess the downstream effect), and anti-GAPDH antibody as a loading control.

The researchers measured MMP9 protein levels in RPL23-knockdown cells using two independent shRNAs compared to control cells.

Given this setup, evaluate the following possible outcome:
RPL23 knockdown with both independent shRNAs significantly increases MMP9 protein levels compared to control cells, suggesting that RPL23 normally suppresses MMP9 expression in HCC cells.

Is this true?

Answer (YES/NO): NO